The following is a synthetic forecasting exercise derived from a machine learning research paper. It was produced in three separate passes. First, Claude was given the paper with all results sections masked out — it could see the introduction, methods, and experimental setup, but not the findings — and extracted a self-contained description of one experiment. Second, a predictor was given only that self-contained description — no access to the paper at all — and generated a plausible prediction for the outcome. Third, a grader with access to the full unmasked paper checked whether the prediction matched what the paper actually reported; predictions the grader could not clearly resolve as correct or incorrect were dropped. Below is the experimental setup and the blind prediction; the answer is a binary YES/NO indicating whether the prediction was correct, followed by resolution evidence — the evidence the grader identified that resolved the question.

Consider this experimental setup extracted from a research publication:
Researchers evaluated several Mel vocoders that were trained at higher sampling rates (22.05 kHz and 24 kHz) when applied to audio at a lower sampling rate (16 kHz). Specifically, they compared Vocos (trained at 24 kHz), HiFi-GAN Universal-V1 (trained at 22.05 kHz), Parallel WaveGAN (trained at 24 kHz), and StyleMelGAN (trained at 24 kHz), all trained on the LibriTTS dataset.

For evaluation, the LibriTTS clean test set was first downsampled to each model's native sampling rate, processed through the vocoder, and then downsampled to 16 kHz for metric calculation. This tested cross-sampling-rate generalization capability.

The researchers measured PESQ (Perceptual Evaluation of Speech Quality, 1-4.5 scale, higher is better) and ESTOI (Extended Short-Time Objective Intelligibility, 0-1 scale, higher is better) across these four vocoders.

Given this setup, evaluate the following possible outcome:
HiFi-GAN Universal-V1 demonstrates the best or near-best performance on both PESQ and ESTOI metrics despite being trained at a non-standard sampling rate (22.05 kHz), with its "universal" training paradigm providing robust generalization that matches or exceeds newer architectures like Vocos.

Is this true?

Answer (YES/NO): NO